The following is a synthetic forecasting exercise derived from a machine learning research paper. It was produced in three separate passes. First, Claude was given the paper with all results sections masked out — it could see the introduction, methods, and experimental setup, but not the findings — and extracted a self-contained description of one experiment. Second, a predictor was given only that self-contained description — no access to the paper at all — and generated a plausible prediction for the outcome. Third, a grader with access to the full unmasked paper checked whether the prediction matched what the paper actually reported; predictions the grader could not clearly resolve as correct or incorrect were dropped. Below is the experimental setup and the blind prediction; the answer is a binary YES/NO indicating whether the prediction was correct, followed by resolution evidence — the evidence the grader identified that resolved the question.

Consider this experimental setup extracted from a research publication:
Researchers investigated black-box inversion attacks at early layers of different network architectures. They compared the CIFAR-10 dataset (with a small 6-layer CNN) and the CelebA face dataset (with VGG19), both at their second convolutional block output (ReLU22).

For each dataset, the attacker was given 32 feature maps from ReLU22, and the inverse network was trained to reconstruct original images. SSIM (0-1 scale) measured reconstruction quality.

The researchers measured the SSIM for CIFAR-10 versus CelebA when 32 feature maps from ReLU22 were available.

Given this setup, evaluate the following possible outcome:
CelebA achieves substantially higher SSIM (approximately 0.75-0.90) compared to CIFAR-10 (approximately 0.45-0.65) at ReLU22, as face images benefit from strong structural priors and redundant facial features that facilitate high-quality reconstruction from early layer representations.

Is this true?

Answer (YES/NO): NO